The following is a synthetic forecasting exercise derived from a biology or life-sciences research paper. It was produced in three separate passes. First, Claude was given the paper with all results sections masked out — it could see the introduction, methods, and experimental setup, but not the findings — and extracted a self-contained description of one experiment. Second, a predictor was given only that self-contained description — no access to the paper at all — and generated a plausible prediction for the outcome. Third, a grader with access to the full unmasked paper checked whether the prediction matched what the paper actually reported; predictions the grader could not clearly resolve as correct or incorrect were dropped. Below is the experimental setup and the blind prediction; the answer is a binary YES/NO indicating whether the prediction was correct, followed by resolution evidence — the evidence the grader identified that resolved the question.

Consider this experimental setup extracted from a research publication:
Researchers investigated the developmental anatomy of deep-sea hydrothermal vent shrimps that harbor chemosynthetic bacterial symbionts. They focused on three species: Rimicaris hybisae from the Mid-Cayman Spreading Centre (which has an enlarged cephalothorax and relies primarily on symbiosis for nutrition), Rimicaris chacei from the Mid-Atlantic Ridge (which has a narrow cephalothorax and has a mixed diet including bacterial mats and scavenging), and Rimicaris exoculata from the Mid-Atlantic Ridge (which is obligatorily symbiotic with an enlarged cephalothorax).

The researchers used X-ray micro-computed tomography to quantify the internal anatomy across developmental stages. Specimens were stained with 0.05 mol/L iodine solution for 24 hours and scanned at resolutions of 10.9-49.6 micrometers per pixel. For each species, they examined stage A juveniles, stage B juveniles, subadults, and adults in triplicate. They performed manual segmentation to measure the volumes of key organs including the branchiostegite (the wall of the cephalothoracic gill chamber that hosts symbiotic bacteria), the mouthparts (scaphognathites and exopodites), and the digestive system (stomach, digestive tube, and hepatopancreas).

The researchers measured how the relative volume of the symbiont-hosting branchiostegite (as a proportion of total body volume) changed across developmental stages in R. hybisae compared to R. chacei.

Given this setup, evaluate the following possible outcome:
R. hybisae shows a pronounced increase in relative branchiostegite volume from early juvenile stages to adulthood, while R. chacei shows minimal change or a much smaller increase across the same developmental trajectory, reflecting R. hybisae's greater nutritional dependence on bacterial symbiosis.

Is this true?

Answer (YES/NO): YES